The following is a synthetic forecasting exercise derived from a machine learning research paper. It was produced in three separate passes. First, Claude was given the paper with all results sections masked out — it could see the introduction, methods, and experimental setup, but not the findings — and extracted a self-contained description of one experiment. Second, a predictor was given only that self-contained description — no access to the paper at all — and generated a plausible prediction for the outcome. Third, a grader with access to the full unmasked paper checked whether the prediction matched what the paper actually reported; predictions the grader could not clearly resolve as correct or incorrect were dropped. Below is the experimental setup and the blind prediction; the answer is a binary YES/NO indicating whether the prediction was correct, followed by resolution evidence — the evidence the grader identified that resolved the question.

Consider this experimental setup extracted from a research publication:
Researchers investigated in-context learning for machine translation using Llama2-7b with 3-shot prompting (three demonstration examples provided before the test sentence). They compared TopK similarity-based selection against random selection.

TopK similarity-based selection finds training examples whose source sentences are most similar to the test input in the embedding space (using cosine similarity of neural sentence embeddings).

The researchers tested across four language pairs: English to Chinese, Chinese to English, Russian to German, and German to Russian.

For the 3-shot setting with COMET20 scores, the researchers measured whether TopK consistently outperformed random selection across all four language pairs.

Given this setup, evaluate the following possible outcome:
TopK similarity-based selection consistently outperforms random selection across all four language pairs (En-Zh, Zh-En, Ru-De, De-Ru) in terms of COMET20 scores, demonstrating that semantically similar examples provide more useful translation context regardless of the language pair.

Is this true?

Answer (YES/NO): NO